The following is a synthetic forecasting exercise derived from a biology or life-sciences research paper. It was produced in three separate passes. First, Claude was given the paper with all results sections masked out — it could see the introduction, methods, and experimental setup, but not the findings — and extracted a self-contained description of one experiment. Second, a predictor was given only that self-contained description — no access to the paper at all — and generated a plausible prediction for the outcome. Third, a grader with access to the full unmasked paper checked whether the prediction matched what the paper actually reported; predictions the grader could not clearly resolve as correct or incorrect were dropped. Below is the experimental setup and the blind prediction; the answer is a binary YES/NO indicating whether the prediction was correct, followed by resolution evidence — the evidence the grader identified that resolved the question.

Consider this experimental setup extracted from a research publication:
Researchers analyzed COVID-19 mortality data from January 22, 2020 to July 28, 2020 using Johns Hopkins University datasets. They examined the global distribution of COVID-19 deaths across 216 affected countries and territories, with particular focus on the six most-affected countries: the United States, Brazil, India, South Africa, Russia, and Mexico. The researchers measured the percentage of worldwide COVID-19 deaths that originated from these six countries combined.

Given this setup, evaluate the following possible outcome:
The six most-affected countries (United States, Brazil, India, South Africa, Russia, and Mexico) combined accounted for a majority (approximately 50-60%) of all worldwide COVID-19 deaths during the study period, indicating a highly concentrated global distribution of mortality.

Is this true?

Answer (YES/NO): YES